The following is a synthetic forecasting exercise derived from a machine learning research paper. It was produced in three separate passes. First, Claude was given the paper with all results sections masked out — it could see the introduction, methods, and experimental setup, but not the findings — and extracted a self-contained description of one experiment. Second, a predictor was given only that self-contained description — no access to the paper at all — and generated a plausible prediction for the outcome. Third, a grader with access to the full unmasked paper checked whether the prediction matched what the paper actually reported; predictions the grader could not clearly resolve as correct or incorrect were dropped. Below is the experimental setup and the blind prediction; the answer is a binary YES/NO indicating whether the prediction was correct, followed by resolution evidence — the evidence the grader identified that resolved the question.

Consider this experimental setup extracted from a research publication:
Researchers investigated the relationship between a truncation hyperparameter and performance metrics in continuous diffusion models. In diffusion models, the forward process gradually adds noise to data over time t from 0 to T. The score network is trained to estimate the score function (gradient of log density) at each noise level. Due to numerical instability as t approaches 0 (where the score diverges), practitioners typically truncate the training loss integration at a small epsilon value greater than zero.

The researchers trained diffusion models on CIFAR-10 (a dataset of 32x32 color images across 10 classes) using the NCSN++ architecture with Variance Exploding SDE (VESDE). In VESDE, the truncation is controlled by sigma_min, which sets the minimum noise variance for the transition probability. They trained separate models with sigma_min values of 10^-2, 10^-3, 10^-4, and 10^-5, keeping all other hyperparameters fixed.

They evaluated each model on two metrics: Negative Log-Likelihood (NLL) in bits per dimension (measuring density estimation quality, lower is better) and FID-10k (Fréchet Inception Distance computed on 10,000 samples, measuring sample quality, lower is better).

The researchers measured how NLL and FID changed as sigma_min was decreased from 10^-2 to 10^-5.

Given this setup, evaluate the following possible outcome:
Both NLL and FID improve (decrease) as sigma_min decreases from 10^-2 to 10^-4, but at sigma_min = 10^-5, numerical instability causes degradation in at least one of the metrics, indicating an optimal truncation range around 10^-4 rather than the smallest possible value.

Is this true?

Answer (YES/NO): NO